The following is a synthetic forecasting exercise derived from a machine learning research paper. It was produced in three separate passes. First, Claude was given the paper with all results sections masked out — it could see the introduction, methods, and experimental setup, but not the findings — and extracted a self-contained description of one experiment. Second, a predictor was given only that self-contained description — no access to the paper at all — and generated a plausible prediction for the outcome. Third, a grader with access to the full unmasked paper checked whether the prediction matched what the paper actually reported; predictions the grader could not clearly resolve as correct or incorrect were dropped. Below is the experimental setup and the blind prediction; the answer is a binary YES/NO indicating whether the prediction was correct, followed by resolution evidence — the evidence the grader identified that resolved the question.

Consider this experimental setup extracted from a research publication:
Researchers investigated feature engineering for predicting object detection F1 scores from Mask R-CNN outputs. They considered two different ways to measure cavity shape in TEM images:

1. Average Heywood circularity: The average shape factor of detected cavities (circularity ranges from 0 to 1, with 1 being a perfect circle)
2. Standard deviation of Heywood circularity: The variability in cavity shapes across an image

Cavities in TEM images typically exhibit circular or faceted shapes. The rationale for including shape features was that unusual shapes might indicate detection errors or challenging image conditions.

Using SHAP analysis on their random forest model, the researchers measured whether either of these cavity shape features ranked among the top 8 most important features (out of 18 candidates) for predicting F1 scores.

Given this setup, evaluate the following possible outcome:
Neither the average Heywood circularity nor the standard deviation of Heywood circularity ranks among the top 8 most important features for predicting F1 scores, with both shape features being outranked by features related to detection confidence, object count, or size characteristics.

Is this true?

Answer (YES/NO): YES